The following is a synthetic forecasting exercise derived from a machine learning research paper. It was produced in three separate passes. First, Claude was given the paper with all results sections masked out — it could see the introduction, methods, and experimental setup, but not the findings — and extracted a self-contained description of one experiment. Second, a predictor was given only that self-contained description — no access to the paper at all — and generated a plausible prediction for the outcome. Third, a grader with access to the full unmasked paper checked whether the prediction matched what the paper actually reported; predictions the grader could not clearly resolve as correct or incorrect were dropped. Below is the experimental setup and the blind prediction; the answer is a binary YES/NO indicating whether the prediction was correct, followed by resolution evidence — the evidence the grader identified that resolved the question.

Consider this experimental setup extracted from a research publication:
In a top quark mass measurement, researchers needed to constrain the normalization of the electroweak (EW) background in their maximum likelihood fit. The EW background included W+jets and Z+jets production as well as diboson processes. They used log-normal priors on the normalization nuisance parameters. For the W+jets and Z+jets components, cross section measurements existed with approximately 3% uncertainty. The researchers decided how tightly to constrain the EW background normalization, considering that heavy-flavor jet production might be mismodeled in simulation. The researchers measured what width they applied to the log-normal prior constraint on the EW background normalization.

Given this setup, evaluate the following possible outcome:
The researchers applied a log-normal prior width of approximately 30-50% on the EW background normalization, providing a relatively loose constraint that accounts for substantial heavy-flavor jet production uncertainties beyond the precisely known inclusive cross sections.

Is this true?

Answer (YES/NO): NO